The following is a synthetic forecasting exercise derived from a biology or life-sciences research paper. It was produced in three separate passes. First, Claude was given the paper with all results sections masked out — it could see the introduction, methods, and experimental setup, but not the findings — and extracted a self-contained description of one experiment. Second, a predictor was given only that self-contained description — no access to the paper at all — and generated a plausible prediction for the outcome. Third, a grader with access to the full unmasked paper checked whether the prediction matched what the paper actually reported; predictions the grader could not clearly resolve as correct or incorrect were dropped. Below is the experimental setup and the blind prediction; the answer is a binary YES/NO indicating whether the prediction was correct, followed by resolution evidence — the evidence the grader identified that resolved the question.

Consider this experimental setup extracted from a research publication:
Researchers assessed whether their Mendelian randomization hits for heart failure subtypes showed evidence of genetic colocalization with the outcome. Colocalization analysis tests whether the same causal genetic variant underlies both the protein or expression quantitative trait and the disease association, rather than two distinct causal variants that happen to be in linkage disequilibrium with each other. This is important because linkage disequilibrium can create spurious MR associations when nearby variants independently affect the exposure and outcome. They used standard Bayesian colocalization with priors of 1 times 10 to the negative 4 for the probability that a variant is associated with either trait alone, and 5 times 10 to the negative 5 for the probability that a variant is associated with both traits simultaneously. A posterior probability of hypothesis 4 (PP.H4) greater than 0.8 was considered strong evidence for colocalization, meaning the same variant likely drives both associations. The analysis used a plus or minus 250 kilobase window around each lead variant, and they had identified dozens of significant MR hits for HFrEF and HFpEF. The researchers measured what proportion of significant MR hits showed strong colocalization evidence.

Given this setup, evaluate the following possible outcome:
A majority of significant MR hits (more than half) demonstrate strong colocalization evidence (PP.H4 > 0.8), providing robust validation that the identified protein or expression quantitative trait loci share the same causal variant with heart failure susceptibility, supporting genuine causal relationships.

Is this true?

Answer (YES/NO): YES